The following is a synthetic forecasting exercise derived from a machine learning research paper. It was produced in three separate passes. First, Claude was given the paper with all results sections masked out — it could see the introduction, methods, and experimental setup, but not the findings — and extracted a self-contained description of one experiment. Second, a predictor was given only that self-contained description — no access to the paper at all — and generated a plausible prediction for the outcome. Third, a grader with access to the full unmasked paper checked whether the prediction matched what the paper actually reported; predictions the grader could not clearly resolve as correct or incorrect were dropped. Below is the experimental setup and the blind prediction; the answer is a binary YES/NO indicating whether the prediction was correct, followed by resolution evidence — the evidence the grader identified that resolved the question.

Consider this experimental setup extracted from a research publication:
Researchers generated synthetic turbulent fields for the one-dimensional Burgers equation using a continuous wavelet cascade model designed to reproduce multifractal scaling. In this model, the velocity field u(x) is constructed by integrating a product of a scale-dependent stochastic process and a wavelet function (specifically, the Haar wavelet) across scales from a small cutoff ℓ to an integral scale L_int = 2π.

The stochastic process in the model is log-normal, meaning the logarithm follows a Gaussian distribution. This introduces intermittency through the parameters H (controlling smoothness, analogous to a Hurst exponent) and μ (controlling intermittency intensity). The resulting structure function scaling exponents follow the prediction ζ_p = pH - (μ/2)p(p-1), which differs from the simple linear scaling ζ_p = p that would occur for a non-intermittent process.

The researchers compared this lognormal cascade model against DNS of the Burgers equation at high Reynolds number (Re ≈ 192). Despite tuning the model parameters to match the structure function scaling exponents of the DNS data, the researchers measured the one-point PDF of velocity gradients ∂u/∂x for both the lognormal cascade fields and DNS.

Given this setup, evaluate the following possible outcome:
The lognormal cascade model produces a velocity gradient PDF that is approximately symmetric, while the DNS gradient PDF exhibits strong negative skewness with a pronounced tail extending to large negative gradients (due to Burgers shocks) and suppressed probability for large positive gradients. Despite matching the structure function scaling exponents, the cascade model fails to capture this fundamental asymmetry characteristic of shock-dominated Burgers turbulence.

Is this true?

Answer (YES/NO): YES